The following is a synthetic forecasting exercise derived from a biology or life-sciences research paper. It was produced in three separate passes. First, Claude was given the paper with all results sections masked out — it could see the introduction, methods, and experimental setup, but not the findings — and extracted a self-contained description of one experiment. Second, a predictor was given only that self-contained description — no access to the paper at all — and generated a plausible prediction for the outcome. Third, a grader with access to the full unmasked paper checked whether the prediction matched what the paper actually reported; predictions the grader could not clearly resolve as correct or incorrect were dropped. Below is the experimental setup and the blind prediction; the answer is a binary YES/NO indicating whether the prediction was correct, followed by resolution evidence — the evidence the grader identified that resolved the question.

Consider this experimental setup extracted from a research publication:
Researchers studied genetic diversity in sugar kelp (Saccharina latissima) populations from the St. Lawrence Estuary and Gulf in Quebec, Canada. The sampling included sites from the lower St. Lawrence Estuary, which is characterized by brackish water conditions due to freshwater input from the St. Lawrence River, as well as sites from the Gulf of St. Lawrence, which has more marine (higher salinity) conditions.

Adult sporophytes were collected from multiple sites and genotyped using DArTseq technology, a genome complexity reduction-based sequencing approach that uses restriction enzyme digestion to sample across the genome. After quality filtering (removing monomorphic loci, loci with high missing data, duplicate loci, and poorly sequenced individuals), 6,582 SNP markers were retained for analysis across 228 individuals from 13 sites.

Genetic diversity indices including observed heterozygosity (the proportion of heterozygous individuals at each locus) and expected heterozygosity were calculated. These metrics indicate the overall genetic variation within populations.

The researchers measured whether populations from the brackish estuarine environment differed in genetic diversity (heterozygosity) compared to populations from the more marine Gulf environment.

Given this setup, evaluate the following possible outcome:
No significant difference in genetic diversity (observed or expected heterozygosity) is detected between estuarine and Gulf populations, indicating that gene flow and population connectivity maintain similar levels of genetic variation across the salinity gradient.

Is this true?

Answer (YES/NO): NO